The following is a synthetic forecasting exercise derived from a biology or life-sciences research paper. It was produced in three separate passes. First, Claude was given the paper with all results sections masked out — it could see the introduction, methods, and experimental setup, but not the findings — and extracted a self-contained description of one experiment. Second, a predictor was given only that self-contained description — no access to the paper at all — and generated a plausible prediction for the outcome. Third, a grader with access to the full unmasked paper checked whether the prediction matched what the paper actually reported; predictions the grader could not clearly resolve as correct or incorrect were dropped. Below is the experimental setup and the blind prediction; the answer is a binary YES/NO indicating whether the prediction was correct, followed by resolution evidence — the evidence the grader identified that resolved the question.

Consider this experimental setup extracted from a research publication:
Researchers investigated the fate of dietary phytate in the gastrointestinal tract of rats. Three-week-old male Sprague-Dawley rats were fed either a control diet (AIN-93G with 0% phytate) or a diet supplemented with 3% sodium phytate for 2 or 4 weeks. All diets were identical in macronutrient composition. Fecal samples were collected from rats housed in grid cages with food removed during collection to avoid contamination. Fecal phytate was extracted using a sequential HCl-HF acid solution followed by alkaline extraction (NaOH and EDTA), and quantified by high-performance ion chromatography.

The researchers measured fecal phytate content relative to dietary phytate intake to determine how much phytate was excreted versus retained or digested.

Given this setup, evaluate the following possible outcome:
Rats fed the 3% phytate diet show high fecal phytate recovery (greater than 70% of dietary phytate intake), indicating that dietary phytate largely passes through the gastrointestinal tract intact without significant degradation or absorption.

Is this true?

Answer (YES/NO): NO